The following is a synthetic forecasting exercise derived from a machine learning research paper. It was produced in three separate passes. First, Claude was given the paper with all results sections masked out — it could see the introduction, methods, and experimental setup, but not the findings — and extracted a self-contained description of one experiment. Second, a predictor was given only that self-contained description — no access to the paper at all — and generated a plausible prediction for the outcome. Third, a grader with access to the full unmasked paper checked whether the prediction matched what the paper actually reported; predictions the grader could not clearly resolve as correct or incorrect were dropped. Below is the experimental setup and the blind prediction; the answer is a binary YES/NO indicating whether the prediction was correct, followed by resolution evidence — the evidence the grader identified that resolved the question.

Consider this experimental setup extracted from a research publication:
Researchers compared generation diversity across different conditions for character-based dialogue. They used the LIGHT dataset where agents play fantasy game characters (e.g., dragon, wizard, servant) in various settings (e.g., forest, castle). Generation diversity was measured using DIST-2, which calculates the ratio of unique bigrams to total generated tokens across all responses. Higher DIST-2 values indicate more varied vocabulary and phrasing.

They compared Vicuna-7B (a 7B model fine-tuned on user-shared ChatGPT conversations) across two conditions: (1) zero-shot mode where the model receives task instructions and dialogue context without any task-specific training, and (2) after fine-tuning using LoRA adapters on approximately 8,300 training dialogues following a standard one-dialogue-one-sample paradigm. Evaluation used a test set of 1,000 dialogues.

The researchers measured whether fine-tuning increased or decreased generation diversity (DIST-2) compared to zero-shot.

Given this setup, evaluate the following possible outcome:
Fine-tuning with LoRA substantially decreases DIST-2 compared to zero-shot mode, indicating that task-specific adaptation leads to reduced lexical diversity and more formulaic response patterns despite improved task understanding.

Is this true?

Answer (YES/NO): YES